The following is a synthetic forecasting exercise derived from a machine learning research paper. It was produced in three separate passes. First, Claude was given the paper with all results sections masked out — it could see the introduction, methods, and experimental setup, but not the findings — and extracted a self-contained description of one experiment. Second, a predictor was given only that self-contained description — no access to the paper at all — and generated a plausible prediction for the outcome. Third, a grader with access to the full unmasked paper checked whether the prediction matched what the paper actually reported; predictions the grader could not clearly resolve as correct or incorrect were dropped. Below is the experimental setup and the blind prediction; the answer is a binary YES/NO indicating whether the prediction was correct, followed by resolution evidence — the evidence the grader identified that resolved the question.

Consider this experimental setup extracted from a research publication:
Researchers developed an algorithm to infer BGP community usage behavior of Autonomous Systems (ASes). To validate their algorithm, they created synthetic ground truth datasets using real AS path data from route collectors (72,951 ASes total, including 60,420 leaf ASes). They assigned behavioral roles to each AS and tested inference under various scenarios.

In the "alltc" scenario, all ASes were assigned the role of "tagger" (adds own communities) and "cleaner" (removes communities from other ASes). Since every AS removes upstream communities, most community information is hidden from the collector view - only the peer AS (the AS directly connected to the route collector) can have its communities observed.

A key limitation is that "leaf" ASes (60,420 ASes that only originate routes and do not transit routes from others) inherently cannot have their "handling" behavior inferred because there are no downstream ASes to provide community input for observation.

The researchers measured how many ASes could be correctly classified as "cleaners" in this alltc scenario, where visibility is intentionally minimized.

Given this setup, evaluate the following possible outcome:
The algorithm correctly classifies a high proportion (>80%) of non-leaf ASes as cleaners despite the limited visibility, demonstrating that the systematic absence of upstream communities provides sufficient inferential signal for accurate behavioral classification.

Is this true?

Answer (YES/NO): NO